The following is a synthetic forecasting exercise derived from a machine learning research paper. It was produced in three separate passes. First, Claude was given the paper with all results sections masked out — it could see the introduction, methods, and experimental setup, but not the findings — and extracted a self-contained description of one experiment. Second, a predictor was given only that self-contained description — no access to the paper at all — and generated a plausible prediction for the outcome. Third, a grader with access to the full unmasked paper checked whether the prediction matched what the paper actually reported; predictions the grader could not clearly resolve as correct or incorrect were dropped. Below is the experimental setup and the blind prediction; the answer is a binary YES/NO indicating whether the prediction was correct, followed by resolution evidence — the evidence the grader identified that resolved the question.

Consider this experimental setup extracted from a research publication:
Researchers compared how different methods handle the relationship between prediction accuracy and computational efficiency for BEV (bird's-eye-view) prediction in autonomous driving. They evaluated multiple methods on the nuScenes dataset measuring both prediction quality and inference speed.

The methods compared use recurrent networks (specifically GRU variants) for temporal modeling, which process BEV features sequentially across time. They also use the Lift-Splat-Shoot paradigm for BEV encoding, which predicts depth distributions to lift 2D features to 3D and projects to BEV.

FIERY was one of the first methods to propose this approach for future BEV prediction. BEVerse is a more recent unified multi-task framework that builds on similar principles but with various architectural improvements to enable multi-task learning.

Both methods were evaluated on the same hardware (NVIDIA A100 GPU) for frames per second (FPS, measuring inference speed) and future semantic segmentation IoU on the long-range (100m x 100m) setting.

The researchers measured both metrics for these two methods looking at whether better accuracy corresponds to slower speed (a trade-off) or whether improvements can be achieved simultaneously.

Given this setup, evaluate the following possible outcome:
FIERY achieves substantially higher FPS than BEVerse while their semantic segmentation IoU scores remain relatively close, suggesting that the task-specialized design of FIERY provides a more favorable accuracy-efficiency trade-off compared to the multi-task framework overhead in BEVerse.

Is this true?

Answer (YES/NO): NO